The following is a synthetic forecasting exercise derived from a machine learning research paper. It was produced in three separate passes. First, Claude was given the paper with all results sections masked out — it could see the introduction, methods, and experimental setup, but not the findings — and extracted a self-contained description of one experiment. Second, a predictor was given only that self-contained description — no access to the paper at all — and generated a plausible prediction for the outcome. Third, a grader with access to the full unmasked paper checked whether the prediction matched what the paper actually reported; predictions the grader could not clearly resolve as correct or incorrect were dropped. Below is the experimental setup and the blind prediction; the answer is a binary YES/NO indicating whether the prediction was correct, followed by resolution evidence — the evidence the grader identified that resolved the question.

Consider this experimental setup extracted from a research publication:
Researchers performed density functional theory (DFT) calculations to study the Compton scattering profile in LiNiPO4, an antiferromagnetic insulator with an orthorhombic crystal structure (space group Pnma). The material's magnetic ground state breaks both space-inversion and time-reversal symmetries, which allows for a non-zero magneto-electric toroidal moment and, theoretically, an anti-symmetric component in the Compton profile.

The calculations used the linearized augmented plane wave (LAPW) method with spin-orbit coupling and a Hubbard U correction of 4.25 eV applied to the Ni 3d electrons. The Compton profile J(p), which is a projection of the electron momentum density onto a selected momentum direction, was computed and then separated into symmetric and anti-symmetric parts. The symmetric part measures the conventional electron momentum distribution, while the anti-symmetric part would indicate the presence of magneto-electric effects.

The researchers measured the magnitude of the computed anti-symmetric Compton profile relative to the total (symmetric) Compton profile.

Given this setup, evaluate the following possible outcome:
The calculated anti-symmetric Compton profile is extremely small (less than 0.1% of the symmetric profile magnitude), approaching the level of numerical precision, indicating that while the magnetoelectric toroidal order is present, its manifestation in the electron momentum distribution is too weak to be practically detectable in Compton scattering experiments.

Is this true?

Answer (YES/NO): NO